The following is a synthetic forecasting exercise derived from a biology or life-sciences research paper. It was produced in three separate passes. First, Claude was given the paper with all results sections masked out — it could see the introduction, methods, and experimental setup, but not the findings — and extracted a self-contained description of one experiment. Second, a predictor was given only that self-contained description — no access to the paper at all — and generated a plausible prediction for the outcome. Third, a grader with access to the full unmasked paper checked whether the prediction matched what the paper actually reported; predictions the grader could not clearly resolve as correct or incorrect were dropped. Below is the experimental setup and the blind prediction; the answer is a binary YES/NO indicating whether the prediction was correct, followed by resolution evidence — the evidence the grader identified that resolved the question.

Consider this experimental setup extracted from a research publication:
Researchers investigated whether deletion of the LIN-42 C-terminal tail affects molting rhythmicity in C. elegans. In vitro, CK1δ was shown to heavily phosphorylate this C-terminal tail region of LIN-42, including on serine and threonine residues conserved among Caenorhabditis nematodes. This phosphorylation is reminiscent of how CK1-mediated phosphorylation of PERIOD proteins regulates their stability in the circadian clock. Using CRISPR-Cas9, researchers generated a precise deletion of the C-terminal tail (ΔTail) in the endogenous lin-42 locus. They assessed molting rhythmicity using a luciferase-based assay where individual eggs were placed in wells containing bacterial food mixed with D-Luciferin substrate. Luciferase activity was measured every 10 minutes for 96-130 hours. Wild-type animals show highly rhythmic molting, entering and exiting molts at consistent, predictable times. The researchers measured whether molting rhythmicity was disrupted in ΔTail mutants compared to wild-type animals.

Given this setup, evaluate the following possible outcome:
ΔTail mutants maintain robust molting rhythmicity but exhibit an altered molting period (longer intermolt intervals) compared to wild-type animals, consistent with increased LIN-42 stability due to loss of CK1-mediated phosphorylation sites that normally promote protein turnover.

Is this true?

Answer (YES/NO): NO